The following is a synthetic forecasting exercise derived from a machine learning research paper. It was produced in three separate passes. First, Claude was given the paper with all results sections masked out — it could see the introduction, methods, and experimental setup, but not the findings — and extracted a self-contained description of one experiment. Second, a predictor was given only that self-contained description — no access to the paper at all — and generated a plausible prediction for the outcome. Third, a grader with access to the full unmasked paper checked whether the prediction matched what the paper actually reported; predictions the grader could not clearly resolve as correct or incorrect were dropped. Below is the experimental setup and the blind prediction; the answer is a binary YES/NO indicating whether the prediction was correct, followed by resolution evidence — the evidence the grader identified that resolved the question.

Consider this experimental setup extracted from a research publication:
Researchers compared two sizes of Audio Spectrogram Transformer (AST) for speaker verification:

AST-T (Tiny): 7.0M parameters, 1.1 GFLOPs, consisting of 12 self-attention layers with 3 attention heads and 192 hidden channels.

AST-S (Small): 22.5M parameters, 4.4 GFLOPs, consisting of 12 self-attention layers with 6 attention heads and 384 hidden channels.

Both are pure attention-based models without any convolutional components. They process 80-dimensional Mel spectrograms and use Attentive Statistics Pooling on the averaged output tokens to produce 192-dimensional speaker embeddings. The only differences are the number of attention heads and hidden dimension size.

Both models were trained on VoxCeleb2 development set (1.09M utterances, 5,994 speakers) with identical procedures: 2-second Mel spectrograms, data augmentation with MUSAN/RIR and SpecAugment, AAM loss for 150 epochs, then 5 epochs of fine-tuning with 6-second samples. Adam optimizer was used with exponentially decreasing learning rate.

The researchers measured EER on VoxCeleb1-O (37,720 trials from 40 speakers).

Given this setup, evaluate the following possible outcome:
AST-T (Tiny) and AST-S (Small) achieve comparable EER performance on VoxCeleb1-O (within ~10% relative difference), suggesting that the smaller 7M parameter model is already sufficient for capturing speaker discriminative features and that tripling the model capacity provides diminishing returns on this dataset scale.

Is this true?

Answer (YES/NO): NO